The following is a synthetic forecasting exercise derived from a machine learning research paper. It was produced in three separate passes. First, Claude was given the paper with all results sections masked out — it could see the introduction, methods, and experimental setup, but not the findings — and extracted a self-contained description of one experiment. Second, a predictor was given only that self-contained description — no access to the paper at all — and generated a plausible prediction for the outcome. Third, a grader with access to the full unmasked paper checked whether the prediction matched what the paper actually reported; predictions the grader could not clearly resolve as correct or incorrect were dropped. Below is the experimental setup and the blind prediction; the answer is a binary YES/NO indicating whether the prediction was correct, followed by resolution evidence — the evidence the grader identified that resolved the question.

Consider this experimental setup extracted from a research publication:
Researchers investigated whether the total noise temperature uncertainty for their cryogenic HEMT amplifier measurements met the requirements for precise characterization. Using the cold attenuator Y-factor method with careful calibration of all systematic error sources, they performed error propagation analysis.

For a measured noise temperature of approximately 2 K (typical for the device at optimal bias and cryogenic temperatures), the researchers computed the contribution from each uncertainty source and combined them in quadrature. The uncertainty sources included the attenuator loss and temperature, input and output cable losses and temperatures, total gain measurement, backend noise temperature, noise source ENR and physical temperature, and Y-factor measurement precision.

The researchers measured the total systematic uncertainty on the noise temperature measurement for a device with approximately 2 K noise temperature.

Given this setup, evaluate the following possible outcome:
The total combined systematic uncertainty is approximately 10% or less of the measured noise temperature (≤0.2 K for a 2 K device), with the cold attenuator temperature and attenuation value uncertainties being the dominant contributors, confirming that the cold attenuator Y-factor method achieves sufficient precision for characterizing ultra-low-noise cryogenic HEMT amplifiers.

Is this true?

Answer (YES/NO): NO